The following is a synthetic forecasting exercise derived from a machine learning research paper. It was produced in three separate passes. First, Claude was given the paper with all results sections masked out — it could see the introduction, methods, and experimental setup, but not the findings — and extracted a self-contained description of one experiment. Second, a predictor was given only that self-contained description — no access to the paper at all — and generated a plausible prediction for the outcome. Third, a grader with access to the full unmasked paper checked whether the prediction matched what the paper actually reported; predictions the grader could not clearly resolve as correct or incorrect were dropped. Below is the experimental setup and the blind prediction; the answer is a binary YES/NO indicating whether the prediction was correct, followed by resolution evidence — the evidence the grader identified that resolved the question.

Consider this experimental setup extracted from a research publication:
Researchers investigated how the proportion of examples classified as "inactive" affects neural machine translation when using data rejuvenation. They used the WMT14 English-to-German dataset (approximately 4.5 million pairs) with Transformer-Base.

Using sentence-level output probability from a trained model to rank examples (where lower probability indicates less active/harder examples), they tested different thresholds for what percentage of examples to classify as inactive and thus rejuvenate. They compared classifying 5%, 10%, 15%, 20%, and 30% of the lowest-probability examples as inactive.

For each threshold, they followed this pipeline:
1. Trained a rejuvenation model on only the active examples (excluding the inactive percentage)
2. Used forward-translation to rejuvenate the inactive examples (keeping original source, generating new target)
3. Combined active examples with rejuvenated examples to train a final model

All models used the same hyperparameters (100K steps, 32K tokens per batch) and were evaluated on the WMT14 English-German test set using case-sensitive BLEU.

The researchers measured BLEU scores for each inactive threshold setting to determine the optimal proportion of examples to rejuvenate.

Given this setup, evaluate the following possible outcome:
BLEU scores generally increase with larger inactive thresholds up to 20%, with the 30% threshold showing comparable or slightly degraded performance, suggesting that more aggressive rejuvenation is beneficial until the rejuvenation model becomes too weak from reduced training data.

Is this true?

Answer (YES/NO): NO